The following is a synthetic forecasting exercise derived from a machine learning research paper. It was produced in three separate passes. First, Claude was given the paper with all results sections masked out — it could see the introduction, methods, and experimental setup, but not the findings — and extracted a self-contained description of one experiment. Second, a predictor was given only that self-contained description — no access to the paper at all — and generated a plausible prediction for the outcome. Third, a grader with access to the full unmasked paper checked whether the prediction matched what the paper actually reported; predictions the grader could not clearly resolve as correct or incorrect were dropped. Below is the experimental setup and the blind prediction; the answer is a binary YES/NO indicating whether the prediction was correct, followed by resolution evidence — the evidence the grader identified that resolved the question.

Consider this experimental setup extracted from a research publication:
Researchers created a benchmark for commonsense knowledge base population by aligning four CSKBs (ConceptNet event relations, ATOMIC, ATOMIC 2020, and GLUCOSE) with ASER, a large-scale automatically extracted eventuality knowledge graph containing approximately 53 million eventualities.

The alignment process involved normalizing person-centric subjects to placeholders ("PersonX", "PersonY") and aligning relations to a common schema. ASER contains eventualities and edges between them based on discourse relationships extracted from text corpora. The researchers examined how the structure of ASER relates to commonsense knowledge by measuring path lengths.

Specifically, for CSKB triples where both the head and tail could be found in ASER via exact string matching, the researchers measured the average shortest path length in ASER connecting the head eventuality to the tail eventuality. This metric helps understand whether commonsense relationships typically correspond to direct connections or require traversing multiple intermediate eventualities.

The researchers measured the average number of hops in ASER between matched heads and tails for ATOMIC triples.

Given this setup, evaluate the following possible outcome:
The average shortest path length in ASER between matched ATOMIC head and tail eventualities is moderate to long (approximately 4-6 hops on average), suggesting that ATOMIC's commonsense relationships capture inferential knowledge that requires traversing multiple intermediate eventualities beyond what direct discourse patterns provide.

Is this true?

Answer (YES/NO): NO